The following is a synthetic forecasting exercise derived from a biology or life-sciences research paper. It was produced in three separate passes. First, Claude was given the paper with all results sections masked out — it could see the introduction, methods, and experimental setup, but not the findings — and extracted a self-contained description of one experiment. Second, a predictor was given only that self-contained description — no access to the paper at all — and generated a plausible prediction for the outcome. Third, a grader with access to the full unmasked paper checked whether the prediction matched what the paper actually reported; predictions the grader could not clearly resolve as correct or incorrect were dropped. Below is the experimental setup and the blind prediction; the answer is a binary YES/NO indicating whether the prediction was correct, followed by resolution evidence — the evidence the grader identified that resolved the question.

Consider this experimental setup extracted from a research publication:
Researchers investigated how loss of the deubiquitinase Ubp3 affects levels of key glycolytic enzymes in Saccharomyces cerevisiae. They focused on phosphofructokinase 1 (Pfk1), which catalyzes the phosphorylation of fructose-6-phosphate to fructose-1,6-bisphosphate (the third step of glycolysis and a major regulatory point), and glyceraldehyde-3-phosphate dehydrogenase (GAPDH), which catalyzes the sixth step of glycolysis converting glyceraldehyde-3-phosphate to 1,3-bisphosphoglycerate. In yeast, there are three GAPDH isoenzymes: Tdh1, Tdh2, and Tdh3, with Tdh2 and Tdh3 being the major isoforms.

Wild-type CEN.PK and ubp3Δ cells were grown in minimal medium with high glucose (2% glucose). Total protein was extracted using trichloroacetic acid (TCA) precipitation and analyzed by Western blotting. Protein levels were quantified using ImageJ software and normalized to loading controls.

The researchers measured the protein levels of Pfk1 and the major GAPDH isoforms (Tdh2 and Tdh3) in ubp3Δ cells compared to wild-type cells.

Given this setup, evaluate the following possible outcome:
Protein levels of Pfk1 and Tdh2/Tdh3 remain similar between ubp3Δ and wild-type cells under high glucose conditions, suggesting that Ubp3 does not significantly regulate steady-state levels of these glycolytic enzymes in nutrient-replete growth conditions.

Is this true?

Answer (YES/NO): NO